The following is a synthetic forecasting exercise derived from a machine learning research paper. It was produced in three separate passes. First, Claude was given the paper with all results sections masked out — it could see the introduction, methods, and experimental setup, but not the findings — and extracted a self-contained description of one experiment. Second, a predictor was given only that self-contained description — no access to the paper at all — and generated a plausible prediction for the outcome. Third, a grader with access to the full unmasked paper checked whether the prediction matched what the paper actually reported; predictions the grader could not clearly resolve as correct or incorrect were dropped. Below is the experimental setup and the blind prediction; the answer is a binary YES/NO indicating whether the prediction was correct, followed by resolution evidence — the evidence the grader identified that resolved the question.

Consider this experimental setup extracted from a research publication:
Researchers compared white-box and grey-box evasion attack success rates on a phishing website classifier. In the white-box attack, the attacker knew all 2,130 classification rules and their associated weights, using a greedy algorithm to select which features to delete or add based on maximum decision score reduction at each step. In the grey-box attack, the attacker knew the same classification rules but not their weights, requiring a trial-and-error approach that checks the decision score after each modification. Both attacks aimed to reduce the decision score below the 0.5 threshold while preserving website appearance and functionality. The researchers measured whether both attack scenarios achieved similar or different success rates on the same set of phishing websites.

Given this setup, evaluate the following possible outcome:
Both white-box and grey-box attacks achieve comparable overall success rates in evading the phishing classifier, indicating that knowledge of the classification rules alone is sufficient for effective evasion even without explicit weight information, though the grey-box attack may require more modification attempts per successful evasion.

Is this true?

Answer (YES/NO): YES